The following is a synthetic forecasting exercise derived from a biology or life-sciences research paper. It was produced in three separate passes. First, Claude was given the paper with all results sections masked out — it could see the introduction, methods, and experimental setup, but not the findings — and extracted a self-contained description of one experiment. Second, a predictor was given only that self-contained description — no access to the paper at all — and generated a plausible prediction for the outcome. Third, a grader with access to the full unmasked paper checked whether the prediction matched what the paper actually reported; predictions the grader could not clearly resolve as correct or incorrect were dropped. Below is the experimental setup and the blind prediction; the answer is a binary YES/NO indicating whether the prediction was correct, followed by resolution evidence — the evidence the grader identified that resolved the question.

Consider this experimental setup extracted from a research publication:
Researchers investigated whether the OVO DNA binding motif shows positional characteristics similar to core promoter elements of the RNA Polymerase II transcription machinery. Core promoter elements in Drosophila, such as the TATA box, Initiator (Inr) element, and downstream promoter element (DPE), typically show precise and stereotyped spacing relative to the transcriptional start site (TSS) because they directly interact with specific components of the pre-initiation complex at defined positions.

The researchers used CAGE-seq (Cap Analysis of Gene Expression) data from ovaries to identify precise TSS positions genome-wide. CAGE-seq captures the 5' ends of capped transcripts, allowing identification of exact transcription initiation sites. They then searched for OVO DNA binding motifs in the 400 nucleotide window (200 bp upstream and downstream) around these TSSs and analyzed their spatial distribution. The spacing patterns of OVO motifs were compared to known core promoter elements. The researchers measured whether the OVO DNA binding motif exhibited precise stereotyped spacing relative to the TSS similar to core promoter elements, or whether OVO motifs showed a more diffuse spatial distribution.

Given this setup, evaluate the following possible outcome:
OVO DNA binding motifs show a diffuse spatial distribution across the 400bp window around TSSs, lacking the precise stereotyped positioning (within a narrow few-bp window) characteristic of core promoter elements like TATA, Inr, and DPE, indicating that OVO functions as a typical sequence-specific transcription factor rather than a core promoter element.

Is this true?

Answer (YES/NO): YES